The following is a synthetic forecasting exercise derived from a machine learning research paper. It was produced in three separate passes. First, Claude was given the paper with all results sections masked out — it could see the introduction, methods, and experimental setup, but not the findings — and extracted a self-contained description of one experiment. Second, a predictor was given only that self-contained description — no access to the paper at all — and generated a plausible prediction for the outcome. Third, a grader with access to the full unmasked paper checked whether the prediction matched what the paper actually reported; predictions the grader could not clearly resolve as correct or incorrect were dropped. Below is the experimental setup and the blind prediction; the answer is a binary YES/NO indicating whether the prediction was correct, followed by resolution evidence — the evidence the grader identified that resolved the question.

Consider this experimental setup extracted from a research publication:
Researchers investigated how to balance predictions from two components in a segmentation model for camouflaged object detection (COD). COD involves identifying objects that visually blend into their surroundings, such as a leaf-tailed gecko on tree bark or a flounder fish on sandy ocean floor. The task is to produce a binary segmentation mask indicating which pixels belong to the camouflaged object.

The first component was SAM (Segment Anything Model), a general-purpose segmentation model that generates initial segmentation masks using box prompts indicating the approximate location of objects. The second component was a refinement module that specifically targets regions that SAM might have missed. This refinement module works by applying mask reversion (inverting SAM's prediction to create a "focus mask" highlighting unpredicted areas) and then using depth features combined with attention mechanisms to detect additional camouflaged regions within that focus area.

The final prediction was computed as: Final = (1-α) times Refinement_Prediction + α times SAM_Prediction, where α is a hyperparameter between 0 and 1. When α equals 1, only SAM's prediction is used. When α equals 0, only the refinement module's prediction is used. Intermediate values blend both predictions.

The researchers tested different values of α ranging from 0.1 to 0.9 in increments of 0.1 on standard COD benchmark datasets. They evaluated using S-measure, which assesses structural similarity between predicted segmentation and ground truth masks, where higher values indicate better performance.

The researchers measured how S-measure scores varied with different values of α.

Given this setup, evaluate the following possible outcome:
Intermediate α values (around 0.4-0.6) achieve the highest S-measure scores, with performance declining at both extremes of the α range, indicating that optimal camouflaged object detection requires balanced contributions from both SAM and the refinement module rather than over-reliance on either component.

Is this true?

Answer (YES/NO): NO